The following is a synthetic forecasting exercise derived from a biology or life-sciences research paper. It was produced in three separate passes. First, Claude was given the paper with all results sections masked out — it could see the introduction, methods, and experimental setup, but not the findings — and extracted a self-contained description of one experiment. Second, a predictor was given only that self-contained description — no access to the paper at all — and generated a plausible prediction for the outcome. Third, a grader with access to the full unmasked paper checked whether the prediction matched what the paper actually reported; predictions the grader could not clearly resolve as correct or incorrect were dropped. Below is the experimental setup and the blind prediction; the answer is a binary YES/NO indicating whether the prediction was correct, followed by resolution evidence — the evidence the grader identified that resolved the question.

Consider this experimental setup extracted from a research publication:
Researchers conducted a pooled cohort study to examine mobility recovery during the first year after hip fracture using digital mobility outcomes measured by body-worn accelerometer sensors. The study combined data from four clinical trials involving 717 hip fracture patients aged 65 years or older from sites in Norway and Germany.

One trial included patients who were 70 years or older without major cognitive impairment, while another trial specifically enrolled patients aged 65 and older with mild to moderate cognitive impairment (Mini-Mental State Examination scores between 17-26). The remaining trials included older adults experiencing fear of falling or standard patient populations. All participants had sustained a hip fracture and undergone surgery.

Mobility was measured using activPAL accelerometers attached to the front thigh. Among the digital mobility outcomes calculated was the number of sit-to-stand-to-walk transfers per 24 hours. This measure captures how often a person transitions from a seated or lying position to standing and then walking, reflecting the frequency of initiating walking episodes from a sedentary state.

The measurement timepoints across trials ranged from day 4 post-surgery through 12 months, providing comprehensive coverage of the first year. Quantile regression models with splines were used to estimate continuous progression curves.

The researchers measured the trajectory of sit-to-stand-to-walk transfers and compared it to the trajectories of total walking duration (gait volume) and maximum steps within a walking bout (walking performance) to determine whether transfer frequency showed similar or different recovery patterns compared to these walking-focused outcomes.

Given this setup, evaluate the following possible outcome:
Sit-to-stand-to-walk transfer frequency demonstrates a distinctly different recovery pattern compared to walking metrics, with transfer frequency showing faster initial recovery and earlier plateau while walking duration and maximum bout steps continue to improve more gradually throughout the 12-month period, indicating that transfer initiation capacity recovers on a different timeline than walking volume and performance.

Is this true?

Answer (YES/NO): NO